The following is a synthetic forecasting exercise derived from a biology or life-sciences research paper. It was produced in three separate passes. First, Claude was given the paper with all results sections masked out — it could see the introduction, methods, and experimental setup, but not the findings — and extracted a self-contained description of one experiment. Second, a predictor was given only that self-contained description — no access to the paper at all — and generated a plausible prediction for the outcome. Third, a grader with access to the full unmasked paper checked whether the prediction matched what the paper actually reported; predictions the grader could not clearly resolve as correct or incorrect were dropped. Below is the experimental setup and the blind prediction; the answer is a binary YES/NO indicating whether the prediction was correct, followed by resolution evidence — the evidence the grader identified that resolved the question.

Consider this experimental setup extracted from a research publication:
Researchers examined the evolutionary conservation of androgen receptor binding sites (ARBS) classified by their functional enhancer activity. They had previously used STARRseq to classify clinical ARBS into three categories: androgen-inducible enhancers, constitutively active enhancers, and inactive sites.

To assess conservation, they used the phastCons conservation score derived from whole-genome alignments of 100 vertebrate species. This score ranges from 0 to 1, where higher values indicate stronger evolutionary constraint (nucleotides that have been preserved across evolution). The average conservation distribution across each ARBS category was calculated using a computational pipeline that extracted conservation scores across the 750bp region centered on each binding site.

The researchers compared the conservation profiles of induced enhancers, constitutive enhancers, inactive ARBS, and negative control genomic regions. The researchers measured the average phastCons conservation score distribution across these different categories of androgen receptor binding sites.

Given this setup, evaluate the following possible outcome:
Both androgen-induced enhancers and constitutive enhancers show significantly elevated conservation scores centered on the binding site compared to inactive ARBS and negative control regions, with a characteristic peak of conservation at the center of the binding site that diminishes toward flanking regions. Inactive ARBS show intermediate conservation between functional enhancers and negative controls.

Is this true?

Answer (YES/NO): NO